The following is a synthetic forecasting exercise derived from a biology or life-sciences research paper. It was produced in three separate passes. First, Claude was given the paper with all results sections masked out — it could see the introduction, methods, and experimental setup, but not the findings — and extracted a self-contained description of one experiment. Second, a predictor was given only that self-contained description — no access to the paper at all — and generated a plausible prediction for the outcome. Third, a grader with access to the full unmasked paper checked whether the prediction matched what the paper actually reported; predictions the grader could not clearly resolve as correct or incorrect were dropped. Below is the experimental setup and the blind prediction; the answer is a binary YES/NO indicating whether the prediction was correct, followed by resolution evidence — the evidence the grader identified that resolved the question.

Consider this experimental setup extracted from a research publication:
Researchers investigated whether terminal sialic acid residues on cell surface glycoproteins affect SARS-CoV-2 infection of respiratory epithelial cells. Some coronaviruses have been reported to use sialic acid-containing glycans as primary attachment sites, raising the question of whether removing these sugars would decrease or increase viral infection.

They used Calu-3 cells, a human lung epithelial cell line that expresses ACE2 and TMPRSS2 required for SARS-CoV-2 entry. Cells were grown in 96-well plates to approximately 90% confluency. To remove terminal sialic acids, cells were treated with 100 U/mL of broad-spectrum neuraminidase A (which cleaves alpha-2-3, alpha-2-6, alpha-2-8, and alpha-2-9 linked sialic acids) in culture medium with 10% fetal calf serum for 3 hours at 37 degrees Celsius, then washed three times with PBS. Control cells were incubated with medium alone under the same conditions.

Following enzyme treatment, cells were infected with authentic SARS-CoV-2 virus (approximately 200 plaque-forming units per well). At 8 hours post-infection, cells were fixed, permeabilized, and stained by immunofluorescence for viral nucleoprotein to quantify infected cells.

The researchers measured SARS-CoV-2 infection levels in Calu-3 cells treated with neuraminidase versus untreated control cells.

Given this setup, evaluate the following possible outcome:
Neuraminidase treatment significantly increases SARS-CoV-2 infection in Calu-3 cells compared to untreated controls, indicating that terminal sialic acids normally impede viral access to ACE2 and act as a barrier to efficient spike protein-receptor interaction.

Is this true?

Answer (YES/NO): NO